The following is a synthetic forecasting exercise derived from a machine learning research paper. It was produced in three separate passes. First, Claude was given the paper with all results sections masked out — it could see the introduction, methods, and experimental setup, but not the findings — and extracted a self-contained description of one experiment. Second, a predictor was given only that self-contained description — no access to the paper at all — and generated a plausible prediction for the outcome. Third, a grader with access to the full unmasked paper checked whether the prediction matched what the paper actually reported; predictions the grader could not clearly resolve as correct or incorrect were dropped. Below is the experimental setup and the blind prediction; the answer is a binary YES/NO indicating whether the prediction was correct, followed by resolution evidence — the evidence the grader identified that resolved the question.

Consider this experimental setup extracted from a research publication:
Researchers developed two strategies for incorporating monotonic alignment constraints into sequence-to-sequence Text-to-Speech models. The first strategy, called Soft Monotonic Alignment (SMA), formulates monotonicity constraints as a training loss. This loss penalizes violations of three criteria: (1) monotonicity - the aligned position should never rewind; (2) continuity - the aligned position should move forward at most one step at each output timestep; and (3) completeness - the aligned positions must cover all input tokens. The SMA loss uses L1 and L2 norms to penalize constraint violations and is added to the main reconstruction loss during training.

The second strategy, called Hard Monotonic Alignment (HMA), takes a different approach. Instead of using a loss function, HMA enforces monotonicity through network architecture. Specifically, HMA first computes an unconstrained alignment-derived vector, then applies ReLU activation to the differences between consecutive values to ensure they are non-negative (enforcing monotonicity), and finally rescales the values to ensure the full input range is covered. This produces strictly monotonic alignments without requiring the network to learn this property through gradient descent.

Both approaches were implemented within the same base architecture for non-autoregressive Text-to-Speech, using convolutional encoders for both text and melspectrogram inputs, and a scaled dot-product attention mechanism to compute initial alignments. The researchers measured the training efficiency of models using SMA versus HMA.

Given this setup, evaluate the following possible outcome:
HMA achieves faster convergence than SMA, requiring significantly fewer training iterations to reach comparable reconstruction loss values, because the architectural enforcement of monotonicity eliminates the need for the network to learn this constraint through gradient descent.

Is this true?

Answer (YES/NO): NO